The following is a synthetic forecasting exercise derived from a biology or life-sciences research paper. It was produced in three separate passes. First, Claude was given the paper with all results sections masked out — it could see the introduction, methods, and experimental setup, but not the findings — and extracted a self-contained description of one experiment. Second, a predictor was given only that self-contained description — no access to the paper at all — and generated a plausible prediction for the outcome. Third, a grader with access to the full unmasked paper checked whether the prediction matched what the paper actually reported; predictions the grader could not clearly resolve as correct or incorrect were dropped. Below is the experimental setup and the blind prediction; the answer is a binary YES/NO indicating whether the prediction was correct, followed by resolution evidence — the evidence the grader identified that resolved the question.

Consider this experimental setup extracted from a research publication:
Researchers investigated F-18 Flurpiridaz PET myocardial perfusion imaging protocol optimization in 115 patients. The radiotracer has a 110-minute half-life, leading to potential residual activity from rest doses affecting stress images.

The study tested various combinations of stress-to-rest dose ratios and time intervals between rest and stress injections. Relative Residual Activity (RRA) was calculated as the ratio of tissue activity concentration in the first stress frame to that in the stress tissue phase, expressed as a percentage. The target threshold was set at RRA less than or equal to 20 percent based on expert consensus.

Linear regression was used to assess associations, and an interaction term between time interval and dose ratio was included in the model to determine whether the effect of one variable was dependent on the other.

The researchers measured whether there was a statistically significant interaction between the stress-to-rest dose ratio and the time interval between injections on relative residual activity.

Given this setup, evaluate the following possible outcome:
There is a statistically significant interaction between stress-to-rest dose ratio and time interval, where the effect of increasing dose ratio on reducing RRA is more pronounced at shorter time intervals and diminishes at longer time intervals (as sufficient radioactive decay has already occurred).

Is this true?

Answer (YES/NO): NO